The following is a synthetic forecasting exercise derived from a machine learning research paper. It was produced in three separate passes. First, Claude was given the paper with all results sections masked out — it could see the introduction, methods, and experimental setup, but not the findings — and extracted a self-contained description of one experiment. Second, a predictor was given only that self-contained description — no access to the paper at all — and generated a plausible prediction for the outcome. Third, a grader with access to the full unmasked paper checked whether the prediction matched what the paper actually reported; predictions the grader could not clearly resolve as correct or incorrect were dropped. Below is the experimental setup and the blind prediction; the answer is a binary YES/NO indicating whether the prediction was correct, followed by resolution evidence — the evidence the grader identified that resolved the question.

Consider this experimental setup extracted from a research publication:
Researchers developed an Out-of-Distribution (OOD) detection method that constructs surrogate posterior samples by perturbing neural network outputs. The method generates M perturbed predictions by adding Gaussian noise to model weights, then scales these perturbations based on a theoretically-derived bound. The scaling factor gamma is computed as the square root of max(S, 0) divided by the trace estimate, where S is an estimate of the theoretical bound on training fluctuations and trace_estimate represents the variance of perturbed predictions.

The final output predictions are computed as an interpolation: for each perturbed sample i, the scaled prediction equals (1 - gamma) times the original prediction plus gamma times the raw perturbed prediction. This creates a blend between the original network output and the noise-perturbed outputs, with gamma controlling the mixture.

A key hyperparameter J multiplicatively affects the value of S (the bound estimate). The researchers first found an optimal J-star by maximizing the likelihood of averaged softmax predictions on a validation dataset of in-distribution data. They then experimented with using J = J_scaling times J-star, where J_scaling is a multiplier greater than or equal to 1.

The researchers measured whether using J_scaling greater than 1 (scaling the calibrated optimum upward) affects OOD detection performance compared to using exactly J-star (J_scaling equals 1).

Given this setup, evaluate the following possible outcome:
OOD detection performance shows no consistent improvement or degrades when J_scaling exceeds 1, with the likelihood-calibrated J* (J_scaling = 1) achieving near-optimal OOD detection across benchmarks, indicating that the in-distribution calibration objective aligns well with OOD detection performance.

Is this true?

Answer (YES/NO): NO